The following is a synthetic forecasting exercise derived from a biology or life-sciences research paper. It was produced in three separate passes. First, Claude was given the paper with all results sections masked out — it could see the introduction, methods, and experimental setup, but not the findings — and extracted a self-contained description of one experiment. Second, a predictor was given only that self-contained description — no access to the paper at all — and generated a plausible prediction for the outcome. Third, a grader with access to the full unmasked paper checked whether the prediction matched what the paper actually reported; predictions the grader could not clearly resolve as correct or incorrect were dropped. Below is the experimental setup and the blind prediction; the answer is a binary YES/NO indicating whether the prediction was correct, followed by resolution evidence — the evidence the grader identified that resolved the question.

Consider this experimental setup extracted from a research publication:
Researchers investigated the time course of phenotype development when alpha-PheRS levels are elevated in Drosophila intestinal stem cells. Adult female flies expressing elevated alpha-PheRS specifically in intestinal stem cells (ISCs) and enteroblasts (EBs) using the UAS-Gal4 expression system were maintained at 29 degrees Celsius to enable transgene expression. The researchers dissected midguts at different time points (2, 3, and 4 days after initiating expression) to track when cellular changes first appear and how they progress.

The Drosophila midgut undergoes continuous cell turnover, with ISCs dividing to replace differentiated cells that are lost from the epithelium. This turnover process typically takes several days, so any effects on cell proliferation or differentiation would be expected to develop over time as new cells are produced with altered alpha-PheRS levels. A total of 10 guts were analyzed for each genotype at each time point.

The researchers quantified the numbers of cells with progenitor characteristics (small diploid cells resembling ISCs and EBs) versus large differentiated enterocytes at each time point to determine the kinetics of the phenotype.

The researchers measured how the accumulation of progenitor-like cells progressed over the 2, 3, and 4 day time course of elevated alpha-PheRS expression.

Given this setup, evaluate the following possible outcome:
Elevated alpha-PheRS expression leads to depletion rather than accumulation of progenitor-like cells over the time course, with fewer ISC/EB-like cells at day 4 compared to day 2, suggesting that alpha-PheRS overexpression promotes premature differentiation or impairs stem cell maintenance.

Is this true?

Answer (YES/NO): NO